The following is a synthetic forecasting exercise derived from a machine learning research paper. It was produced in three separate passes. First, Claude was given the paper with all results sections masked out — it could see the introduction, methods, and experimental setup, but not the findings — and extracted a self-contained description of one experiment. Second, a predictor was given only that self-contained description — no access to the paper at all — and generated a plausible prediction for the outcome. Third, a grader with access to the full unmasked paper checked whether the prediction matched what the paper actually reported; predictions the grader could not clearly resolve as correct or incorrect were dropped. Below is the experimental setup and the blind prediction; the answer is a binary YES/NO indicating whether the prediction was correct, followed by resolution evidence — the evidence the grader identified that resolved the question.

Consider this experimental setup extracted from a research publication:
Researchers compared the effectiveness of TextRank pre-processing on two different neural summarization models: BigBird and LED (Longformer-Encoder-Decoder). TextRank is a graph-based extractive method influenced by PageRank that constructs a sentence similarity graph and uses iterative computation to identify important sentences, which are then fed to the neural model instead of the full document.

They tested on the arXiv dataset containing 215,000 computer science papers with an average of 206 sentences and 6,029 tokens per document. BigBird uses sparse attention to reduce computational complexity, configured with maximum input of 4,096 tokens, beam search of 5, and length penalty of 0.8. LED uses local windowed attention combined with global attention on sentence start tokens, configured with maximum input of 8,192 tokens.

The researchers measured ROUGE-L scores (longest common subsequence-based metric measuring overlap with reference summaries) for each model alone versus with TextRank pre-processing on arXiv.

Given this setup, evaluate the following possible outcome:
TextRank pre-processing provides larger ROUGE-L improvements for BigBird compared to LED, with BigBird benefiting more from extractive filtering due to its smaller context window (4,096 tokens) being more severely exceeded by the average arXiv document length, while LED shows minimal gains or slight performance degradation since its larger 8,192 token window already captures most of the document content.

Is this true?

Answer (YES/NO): NO